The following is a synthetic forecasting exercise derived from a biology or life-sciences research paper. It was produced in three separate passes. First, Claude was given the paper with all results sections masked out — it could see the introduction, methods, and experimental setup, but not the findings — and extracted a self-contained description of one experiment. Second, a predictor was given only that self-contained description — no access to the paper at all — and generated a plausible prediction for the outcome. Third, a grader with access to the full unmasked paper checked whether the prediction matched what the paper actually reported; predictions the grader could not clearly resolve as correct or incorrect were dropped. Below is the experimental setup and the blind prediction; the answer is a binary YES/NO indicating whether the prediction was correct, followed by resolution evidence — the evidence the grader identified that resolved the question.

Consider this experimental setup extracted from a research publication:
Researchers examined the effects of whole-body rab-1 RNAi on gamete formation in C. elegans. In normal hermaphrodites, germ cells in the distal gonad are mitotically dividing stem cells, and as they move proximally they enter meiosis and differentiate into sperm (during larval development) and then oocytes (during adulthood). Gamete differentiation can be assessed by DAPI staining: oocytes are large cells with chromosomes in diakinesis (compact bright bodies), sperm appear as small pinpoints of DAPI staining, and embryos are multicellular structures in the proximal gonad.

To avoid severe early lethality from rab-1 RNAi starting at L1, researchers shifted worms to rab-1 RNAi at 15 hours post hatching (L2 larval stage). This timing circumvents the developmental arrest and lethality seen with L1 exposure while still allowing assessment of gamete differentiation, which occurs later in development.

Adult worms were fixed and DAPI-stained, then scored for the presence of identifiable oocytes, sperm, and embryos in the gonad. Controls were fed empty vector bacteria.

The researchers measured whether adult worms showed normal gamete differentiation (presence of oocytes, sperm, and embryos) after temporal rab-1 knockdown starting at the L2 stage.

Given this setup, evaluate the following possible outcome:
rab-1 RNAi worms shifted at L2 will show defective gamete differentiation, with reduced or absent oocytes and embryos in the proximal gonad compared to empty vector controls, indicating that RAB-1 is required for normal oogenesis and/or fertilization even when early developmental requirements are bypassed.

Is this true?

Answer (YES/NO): YES